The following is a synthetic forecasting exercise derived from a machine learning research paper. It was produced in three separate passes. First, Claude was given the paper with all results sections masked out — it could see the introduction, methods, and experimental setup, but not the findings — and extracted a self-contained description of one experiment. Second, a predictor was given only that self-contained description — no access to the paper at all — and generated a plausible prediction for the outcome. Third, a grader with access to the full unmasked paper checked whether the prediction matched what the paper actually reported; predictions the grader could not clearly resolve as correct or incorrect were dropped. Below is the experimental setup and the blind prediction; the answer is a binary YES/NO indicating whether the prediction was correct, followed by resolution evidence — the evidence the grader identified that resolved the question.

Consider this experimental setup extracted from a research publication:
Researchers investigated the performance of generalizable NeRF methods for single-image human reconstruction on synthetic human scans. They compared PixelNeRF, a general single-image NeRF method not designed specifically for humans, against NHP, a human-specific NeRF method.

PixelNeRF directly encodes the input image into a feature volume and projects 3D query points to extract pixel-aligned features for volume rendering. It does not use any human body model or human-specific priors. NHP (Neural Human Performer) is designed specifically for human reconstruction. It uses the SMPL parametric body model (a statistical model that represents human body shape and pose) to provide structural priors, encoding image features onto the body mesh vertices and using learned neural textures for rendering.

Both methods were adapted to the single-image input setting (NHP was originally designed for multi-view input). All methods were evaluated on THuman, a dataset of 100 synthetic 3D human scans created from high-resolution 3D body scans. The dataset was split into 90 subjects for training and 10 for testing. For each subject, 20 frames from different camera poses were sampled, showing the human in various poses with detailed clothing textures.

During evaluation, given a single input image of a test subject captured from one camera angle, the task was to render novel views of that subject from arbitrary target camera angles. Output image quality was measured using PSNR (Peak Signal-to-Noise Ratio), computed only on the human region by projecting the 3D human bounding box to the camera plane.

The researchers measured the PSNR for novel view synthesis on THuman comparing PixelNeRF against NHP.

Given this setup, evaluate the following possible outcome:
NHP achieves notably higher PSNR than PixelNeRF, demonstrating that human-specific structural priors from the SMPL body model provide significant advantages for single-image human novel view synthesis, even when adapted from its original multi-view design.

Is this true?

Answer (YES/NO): YES